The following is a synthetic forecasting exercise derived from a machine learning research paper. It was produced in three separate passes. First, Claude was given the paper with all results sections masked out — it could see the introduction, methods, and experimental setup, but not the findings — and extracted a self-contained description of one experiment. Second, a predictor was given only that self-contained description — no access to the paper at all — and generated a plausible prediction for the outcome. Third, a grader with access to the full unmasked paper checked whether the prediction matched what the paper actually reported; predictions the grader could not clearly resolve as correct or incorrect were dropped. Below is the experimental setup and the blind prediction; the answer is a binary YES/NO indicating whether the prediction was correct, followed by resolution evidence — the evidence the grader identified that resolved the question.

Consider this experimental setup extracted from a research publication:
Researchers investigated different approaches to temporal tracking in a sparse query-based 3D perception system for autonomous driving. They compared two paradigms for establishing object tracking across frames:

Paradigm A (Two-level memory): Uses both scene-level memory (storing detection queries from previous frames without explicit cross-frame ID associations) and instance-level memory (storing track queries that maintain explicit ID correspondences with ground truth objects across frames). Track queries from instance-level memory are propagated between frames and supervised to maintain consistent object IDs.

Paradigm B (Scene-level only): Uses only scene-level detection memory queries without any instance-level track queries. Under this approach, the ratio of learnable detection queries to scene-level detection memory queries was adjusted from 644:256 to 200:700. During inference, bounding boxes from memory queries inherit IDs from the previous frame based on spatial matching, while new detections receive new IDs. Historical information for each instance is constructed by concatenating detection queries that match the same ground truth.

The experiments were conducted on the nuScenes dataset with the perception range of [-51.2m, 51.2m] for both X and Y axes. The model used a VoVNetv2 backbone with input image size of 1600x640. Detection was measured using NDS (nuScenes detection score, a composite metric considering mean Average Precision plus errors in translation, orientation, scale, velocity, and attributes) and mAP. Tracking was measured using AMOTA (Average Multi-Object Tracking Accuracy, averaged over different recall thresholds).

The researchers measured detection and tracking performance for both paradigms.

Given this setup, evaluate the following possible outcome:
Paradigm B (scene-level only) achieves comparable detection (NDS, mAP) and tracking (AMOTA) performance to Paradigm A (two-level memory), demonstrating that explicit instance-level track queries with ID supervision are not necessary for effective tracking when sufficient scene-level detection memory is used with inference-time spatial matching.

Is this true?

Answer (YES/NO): NO